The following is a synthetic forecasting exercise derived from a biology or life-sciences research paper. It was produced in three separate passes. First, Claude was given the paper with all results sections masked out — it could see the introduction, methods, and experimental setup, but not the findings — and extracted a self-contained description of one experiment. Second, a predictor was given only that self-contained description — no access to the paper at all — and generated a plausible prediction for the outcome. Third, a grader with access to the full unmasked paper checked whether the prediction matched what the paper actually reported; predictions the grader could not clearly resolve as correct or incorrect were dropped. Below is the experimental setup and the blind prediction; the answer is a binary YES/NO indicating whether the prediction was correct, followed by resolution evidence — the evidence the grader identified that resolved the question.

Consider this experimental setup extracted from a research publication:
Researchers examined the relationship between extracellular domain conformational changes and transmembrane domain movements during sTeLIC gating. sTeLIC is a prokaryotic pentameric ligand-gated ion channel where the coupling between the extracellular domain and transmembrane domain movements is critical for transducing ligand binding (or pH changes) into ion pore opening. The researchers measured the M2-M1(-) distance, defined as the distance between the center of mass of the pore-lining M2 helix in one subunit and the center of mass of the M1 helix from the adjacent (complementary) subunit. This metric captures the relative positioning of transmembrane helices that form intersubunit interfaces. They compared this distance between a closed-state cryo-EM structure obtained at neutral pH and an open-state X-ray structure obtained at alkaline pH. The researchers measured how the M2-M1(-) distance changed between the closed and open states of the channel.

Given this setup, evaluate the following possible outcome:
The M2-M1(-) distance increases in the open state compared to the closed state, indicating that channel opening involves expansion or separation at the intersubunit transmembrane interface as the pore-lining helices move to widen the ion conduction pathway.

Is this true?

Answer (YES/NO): NO